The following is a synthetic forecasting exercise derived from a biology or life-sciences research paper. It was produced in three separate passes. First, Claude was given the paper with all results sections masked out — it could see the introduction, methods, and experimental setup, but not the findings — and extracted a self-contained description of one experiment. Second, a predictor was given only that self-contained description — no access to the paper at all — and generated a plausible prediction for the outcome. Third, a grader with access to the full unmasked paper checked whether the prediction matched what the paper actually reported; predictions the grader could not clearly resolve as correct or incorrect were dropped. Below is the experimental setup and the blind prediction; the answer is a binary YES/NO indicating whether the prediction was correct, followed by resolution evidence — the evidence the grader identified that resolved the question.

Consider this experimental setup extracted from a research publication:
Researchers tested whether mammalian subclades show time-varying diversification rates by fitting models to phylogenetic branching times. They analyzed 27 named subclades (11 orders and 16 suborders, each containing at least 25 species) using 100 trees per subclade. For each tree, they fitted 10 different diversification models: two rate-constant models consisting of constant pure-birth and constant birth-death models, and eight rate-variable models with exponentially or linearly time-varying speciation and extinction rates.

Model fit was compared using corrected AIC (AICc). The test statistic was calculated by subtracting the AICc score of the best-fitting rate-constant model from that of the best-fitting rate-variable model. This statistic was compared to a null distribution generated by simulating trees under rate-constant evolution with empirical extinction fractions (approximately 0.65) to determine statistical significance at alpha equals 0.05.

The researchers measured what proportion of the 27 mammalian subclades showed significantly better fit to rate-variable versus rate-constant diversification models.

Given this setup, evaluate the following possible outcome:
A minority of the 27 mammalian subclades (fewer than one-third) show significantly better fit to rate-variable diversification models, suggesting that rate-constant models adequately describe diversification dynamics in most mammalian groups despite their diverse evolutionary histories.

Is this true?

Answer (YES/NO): NO